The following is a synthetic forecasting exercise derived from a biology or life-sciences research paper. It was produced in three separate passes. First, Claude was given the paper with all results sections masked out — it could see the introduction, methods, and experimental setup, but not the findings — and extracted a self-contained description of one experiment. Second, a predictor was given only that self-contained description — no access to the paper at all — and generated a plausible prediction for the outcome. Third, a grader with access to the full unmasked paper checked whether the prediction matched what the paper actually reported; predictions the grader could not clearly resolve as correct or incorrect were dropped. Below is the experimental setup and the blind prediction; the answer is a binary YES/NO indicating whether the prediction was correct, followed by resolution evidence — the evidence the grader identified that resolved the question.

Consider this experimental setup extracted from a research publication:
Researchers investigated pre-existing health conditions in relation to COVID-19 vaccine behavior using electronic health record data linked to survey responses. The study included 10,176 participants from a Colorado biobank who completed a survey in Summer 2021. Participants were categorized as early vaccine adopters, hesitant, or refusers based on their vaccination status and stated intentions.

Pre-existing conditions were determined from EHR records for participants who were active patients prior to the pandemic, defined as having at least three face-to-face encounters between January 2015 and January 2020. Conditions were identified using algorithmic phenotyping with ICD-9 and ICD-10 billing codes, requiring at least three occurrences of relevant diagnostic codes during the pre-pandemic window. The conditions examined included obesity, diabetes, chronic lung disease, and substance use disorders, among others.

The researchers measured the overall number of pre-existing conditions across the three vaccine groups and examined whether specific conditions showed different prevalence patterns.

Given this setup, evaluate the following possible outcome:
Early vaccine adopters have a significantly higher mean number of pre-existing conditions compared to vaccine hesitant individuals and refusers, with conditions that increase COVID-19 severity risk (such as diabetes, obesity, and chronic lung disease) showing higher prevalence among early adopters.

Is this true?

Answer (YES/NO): NO